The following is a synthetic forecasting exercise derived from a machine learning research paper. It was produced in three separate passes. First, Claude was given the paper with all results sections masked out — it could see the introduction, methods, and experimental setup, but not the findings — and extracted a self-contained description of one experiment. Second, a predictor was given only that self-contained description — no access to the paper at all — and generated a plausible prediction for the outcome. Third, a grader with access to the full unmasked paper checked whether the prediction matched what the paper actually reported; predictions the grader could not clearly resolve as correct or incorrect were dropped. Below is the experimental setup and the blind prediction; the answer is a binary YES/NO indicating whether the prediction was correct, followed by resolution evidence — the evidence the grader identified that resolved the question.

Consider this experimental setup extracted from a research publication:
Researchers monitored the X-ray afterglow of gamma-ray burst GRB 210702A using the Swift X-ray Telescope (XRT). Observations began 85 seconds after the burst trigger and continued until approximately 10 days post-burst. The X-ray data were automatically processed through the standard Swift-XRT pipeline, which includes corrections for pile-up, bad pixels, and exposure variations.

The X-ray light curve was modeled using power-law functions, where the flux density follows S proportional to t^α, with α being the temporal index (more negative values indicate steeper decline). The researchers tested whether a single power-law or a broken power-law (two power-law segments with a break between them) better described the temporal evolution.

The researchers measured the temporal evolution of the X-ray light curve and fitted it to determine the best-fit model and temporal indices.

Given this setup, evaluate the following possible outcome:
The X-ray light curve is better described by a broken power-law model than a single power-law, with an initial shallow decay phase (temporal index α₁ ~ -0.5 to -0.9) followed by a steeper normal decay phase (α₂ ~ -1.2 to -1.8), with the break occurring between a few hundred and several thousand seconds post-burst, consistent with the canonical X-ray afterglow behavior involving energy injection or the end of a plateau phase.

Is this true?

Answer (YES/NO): NO